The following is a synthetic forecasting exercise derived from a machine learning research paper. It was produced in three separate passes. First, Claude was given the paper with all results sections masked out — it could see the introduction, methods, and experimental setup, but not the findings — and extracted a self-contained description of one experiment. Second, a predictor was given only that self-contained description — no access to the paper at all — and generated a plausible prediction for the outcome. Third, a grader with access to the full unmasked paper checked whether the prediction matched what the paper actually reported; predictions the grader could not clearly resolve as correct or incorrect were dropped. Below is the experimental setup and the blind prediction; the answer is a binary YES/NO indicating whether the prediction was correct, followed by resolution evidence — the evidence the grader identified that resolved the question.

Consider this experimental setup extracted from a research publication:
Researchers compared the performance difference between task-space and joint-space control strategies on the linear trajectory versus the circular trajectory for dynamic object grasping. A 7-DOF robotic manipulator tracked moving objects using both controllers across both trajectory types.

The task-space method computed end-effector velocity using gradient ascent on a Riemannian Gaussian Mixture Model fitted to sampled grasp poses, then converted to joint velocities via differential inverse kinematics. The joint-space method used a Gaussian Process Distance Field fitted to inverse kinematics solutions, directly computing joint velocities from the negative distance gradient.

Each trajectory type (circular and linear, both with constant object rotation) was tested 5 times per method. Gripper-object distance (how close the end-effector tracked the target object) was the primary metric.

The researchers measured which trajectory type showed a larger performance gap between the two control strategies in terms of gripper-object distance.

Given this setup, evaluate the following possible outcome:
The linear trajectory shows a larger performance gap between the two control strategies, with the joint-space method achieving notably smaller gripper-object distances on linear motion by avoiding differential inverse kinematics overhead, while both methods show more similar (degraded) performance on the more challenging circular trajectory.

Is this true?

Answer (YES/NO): NO